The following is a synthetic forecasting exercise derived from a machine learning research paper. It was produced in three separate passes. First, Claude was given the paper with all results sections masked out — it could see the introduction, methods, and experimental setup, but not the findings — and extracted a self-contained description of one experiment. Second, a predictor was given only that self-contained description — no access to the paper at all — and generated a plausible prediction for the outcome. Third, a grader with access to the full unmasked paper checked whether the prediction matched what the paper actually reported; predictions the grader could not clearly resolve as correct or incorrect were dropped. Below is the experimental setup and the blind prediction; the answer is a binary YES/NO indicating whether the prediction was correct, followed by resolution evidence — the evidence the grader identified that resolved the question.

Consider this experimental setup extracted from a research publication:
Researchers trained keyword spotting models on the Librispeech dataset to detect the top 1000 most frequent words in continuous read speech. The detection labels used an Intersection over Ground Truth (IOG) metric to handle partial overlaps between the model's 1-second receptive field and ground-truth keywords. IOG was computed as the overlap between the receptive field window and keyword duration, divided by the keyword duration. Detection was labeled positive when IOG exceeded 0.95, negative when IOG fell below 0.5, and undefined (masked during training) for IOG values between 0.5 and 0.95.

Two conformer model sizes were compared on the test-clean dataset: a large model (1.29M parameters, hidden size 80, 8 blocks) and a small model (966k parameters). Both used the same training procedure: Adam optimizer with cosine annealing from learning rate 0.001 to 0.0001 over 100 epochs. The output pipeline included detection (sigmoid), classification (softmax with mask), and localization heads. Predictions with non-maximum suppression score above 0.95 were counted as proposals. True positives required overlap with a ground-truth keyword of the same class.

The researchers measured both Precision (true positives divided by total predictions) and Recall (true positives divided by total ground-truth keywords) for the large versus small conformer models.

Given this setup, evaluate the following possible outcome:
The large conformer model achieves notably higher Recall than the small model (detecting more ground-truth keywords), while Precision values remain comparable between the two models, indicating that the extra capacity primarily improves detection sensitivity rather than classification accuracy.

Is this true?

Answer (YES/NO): NO